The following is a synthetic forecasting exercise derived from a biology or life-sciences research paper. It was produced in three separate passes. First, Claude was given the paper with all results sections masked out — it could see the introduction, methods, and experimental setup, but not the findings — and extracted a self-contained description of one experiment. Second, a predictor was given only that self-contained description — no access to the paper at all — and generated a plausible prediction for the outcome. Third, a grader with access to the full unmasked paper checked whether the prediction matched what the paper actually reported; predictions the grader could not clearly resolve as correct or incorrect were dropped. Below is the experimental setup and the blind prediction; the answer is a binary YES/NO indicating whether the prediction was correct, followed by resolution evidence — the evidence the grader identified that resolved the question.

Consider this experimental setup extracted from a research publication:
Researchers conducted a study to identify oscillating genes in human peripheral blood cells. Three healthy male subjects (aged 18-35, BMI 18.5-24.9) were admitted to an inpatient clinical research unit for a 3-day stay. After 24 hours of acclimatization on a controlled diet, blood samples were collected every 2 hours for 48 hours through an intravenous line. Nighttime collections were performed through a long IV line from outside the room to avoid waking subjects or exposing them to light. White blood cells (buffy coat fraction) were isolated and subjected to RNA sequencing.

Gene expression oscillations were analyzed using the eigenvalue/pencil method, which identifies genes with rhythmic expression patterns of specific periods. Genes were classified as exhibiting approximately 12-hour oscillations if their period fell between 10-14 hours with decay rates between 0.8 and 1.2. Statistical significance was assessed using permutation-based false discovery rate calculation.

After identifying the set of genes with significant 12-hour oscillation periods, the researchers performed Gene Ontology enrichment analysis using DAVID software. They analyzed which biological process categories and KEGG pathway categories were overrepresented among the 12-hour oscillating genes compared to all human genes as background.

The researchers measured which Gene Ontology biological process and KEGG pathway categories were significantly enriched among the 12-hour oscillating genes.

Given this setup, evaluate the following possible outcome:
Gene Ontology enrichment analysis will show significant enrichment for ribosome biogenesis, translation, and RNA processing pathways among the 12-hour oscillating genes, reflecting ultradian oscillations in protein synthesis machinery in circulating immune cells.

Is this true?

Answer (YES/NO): NO